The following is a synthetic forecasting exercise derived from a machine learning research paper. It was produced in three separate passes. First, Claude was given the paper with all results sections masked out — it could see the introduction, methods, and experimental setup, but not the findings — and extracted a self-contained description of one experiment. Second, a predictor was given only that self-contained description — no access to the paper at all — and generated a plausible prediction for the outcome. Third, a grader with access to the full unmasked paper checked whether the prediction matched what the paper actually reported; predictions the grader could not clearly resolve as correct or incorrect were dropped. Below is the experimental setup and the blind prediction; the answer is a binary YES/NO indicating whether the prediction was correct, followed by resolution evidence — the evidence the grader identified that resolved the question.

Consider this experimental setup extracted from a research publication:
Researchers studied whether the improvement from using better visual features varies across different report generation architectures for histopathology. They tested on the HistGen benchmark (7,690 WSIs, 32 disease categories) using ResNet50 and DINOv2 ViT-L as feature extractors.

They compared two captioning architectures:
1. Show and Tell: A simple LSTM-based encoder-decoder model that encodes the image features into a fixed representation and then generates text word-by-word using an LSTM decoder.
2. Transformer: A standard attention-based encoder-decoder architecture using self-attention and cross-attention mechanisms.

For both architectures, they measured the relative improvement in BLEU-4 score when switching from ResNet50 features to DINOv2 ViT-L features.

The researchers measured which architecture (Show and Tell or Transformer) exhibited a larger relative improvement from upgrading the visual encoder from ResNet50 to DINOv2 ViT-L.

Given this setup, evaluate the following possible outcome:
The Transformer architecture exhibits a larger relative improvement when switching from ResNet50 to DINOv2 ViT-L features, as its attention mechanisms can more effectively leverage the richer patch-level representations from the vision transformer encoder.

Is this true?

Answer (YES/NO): YES